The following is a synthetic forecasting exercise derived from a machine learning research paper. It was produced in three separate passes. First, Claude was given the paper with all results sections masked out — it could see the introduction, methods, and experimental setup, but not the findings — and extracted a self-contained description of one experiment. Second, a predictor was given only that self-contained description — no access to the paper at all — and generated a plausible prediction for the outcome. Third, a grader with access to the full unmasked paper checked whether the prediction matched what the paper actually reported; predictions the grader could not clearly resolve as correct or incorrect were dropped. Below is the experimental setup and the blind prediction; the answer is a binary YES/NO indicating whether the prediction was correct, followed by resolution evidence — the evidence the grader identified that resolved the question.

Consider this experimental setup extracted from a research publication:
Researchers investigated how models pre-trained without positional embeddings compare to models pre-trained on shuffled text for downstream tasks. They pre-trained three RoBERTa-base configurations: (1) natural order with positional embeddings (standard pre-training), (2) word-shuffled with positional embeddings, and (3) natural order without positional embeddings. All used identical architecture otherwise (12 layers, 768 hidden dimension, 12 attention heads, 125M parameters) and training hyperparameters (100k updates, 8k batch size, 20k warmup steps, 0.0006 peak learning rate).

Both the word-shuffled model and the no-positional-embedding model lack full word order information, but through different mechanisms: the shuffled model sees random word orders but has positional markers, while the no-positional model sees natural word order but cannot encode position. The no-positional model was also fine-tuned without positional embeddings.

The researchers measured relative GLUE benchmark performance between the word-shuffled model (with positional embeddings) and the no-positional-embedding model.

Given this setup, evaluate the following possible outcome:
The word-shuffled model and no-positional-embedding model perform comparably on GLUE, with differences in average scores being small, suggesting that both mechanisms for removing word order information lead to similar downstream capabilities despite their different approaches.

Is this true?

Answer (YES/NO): NO